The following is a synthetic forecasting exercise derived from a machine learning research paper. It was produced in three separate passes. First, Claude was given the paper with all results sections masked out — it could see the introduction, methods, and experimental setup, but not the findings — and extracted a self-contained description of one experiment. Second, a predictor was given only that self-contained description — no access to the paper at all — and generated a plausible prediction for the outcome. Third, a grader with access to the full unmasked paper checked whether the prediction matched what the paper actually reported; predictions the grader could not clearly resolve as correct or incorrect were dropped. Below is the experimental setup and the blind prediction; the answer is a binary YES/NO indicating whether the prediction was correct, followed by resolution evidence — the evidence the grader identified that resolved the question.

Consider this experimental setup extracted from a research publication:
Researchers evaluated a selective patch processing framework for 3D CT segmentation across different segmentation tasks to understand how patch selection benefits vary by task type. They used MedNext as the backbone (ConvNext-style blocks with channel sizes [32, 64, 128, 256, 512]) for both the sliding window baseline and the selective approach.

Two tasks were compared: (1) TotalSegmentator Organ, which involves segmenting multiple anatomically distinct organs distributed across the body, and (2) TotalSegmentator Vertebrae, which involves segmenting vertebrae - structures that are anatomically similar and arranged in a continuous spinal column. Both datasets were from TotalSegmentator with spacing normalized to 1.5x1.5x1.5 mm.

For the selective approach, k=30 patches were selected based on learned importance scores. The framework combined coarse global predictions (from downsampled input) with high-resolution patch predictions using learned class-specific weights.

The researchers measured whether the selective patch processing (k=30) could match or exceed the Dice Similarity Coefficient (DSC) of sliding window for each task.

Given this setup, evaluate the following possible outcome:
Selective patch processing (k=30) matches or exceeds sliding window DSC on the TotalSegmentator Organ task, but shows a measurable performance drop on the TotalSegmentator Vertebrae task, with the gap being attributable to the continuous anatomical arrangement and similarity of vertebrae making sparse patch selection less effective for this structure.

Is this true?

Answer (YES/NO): NO